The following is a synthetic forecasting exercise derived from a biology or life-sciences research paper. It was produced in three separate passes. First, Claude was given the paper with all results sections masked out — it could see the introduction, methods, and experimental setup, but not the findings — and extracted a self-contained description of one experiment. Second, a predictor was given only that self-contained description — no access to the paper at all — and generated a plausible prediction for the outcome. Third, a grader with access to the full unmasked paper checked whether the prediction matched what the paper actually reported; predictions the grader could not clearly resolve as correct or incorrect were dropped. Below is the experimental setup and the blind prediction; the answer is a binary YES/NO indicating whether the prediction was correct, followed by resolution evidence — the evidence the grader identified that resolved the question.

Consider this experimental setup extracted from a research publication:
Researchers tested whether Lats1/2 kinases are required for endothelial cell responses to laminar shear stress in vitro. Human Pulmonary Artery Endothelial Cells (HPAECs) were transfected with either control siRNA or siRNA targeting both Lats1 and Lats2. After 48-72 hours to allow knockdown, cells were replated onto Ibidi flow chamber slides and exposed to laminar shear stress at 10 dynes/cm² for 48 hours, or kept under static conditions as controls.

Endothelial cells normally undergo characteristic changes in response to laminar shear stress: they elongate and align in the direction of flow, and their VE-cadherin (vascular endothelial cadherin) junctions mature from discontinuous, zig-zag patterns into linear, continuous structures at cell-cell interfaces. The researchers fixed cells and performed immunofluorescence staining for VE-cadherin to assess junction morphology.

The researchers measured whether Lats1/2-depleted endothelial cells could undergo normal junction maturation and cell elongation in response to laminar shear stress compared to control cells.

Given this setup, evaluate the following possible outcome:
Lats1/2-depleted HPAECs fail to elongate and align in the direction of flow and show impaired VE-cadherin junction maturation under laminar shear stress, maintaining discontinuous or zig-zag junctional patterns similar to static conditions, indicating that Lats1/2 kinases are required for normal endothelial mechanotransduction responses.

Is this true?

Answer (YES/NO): YES